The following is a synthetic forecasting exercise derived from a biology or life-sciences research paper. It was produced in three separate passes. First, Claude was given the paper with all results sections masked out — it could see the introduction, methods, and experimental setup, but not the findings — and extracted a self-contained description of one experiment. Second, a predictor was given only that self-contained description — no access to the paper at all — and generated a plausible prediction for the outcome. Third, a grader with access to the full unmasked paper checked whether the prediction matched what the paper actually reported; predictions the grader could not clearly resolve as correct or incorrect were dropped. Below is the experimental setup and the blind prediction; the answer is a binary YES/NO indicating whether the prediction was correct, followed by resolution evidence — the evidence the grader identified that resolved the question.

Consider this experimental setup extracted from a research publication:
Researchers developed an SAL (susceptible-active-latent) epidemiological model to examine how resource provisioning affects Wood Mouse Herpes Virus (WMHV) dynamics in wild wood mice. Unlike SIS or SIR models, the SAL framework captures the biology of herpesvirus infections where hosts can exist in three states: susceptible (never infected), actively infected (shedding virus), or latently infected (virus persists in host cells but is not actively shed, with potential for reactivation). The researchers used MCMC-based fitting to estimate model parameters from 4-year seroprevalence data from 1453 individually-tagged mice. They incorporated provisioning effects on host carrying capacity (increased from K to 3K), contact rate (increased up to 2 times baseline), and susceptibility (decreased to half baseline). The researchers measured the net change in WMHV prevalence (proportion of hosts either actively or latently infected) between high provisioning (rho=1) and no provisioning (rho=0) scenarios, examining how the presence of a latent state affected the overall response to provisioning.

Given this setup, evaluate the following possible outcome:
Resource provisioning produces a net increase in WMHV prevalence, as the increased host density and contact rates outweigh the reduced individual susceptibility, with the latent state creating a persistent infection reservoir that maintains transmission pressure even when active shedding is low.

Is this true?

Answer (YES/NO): NO